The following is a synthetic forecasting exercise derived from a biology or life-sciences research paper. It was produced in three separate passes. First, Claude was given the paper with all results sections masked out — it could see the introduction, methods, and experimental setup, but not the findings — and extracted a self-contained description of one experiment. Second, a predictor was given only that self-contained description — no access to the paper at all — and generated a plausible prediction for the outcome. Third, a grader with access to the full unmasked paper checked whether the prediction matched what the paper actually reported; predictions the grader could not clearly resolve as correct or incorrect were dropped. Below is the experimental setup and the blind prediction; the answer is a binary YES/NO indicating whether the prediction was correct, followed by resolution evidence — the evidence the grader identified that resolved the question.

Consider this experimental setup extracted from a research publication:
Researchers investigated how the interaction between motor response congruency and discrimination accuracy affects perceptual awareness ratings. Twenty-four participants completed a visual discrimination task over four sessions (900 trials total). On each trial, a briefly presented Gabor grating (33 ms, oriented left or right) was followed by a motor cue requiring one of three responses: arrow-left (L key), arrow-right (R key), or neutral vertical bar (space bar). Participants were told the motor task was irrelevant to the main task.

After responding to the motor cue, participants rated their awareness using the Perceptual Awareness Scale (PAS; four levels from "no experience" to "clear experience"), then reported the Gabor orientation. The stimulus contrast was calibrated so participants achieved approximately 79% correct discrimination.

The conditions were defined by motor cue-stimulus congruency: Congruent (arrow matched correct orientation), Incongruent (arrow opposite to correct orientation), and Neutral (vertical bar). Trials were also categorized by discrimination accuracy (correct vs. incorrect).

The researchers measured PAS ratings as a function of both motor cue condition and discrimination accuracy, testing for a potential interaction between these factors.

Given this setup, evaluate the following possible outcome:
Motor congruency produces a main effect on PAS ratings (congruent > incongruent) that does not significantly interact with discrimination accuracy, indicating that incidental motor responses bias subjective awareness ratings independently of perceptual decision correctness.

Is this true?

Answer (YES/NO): NO